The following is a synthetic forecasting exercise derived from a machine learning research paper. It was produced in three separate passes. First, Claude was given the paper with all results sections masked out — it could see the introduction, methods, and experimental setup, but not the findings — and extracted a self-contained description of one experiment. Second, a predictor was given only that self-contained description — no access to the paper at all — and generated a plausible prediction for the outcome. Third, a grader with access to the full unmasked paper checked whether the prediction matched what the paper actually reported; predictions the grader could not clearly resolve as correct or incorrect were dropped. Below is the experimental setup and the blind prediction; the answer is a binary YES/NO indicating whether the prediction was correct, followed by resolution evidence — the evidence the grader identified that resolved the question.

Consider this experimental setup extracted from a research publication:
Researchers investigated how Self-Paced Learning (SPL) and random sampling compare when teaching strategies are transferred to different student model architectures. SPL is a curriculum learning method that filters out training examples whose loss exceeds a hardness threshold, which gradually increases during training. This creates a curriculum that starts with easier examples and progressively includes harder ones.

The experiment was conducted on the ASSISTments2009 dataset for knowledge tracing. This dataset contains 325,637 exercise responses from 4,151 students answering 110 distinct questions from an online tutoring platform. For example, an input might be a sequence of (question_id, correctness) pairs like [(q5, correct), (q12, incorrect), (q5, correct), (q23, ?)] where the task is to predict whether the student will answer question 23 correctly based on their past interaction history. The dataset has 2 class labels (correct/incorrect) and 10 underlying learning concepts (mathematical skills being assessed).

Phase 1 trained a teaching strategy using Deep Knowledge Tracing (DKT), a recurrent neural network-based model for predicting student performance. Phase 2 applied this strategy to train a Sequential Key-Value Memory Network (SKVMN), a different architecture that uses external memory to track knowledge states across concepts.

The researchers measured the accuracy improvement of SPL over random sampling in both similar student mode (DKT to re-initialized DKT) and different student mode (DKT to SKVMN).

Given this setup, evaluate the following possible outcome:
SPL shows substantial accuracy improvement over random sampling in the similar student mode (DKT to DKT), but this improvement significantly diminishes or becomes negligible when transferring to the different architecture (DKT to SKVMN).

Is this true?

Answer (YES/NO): YES